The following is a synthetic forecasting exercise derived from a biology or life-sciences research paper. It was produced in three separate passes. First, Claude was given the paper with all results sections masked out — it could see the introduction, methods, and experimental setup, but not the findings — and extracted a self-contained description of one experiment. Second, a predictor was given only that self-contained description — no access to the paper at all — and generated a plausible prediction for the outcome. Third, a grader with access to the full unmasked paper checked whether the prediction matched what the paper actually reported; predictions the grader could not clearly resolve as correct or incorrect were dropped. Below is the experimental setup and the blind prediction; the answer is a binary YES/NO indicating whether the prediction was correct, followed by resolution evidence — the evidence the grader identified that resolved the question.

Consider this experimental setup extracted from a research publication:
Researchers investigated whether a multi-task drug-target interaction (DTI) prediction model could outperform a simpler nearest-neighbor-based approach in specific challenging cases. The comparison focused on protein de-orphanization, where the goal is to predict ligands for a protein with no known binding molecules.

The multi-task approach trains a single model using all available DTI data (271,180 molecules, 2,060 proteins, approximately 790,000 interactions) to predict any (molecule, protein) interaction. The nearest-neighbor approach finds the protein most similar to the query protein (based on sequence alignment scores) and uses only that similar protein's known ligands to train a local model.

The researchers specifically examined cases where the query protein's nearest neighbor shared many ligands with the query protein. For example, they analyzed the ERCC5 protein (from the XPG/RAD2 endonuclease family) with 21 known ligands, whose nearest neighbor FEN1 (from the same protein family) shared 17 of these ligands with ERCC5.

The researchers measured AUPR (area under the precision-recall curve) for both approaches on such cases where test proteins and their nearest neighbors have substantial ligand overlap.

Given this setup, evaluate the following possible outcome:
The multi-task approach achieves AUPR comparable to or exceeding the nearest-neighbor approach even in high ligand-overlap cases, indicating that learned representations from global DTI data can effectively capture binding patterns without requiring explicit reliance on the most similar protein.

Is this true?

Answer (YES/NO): NO